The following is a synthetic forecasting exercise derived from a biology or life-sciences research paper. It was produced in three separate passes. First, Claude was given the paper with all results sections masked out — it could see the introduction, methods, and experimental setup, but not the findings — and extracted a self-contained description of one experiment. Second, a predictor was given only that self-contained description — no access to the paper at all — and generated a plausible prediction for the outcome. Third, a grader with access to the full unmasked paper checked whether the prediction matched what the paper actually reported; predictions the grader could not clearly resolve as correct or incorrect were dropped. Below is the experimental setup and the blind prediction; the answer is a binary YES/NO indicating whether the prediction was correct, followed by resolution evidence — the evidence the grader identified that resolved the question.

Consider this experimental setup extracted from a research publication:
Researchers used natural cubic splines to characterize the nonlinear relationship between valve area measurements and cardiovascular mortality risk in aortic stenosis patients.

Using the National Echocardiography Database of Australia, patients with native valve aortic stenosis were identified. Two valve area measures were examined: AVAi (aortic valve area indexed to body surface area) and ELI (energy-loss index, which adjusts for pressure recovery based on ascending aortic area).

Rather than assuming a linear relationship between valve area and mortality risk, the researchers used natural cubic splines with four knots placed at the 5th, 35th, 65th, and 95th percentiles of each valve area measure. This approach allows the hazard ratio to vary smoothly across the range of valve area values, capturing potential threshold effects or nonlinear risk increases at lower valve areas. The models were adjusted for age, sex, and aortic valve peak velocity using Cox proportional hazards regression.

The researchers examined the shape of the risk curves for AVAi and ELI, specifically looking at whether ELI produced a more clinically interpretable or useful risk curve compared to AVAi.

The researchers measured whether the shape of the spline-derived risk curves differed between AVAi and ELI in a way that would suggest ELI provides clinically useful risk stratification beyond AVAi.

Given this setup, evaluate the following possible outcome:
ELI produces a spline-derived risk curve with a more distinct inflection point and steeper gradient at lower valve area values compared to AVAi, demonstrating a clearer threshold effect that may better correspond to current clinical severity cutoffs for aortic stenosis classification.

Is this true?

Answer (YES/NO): NO